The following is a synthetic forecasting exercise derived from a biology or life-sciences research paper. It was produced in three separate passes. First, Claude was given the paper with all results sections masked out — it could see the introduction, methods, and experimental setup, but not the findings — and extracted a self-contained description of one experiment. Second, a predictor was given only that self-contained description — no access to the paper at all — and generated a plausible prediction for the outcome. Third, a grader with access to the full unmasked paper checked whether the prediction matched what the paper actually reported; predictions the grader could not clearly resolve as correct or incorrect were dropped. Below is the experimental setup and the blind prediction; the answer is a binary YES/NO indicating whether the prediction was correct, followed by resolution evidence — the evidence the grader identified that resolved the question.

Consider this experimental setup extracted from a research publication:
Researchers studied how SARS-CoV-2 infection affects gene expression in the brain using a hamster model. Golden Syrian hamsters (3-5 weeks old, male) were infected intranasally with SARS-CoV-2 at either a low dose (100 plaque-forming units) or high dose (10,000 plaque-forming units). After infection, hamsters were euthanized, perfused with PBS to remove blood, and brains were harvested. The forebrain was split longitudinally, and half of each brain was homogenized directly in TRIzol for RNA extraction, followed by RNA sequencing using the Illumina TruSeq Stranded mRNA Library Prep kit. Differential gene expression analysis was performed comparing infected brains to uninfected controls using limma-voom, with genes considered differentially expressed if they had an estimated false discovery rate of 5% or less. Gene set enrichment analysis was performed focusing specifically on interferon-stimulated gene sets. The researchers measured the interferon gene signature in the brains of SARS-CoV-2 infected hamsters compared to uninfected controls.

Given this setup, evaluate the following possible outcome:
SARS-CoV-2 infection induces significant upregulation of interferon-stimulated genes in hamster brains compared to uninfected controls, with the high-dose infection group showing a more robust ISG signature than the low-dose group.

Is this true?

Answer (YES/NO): NO